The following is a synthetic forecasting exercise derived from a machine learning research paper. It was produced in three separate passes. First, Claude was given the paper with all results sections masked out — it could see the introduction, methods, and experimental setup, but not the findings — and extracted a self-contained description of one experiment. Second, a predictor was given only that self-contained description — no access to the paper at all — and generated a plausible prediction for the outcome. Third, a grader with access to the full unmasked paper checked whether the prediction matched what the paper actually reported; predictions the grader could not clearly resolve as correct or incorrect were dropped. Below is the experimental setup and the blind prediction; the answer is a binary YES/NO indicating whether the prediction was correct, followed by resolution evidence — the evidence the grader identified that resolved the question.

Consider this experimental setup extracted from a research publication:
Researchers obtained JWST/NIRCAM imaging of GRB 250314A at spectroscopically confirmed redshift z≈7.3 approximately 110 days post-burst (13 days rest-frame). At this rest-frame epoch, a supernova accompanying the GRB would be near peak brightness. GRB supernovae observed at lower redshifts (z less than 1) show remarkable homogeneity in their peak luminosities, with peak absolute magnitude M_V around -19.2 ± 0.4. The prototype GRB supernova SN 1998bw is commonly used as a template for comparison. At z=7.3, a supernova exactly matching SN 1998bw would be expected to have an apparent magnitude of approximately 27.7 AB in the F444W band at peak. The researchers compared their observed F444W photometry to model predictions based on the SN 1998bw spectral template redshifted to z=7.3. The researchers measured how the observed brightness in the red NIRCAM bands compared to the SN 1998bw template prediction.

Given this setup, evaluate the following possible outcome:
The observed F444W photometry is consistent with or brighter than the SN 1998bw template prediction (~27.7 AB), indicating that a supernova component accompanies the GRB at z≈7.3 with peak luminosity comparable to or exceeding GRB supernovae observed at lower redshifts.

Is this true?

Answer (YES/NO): YES